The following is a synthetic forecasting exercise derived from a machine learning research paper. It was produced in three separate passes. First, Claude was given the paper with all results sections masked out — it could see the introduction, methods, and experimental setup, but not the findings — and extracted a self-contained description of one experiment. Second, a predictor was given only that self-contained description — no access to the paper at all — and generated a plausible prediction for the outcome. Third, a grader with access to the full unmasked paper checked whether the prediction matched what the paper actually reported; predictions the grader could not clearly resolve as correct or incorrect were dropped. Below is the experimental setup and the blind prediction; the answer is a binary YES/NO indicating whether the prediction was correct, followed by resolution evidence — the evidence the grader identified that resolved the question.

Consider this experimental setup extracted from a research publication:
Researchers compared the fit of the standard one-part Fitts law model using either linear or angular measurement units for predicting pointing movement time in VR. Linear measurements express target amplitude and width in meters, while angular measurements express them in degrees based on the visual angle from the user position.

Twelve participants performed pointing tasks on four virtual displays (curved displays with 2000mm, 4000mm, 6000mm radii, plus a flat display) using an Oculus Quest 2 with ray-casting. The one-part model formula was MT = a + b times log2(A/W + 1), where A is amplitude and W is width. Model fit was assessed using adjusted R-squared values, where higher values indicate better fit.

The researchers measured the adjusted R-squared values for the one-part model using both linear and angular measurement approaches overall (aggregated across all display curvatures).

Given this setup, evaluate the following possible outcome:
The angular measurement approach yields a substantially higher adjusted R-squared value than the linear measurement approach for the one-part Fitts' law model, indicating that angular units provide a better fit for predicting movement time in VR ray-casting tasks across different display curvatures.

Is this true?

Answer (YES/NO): NO